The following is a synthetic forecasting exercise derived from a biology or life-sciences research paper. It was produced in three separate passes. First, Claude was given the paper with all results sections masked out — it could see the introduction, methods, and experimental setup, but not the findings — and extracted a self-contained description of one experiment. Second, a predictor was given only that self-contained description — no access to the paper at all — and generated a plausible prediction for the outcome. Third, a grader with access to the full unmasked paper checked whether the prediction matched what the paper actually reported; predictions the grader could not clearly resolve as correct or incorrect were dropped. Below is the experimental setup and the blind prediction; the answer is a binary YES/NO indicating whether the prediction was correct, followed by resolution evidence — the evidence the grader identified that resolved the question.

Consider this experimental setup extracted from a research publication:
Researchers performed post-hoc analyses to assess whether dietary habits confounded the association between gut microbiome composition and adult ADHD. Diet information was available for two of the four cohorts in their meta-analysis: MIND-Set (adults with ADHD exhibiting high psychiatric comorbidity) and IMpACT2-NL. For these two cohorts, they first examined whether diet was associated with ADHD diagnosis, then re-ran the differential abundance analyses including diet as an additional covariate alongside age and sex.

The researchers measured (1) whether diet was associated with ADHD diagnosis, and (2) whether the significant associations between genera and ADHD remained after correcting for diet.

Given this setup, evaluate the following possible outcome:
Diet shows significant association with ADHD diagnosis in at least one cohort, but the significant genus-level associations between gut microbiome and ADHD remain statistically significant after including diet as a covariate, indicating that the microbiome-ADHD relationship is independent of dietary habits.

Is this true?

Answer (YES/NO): YES